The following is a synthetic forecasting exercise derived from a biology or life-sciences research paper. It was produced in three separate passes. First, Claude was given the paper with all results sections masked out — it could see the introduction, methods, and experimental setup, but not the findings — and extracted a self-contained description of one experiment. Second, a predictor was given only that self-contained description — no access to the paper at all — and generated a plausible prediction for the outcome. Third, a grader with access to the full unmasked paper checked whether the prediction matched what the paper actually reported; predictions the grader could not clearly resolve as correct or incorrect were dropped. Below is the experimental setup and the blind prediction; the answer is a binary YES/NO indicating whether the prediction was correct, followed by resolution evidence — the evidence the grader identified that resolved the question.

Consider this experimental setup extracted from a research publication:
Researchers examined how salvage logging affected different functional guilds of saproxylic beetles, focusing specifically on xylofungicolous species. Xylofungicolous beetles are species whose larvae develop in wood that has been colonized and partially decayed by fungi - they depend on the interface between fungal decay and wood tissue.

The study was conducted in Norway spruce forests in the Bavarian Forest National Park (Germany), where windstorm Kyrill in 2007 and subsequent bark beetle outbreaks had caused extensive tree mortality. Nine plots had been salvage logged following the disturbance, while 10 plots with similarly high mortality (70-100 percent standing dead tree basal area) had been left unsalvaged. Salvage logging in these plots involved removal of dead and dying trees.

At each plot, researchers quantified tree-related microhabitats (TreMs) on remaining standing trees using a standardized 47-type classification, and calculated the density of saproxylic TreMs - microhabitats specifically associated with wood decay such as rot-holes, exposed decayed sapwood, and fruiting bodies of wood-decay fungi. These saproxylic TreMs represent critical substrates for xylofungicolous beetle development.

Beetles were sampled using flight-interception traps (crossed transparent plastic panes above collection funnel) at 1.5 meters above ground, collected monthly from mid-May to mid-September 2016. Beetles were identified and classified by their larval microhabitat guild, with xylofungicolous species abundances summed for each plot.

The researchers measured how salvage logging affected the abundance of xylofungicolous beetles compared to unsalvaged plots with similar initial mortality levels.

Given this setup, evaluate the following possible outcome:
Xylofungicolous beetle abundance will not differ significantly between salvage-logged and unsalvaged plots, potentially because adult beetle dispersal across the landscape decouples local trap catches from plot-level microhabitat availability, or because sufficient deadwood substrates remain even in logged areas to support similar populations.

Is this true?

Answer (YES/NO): NO